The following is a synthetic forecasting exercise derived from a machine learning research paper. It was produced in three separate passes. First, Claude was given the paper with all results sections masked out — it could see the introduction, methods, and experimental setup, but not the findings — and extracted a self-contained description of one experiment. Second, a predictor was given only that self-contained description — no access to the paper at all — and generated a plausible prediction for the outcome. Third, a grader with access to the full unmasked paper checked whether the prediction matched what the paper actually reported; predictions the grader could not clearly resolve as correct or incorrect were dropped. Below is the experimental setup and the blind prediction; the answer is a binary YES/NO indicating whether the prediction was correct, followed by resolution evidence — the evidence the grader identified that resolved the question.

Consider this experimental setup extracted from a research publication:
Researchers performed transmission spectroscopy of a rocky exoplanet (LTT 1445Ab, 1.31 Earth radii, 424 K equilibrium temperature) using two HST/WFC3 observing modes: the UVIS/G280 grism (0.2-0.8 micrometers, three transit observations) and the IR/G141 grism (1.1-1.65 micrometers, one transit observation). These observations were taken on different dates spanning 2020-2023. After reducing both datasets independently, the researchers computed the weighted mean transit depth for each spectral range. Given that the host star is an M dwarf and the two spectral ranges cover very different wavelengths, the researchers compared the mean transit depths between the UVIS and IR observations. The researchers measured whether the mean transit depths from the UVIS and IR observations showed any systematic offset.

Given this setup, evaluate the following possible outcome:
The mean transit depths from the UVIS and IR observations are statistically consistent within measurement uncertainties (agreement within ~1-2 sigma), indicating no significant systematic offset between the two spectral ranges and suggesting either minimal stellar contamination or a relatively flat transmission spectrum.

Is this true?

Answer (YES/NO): YES